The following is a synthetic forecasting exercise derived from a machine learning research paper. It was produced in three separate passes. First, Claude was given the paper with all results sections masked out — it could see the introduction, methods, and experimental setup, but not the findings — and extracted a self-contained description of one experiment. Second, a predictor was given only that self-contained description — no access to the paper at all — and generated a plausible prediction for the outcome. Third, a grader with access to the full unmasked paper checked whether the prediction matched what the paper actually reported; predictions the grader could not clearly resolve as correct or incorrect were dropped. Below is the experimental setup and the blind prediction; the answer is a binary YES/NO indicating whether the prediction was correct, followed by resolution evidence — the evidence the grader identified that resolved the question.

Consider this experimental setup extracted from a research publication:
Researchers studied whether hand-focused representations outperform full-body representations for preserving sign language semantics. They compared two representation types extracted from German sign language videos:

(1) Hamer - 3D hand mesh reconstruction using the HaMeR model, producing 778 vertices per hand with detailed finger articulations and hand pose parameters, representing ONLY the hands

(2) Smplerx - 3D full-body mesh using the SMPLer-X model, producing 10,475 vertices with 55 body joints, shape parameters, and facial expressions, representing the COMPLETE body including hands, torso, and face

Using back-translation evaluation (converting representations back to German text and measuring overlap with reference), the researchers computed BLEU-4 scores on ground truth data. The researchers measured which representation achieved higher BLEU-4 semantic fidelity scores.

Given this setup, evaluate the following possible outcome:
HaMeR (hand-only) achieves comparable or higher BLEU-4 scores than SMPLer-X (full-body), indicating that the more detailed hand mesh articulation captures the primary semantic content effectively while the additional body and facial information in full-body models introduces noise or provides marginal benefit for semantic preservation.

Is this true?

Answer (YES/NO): YES